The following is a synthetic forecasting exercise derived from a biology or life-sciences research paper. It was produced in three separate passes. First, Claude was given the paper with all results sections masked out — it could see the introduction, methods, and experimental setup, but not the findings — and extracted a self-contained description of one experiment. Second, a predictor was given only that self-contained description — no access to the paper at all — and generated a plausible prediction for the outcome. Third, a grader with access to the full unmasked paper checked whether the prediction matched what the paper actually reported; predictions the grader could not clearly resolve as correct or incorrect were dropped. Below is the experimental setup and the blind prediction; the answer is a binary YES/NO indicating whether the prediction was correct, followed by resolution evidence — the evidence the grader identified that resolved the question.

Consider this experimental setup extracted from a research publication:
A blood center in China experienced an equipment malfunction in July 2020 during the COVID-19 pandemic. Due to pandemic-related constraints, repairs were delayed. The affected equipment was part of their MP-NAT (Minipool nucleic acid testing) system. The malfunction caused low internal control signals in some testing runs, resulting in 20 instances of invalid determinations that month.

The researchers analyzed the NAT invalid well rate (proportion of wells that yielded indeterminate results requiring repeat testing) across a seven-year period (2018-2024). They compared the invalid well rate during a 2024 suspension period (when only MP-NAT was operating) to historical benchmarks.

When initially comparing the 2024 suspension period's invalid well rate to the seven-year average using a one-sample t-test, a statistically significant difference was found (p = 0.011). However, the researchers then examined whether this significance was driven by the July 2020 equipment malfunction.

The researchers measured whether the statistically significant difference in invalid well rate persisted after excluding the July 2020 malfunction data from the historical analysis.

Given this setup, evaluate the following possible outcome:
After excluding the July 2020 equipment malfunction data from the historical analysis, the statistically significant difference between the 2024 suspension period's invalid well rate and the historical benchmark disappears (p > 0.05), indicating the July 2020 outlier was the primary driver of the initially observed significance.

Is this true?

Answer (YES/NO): YES